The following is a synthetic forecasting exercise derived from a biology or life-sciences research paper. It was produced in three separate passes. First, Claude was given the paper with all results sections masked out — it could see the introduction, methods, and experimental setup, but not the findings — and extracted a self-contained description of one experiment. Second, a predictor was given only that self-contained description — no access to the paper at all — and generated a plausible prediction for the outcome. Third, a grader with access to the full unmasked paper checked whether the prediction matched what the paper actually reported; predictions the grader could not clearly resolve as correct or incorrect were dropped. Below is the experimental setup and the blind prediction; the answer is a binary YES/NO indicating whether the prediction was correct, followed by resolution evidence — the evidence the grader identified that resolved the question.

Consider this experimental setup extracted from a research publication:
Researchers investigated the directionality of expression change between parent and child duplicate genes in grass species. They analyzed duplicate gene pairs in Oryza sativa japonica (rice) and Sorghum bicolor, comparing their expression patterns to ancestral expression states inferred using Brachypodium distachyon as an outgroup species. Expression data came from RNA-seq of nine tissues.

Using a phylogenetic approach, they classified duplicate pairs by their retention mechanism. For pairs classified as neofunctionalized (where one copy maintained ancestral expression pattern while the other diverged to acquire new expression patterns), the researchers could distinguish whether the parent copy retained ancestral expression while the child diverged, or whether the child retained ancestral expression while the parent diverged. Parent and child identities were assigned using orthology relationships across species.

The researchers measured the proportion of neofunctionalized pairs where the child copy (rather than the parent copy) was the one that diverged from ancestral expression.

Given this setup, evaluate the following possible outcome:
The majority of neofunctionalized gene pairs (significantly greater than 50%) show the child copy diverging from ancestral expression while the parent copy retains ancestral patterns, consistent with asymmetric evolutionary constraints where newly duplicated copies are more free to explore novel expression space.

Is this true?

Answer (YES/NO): YES